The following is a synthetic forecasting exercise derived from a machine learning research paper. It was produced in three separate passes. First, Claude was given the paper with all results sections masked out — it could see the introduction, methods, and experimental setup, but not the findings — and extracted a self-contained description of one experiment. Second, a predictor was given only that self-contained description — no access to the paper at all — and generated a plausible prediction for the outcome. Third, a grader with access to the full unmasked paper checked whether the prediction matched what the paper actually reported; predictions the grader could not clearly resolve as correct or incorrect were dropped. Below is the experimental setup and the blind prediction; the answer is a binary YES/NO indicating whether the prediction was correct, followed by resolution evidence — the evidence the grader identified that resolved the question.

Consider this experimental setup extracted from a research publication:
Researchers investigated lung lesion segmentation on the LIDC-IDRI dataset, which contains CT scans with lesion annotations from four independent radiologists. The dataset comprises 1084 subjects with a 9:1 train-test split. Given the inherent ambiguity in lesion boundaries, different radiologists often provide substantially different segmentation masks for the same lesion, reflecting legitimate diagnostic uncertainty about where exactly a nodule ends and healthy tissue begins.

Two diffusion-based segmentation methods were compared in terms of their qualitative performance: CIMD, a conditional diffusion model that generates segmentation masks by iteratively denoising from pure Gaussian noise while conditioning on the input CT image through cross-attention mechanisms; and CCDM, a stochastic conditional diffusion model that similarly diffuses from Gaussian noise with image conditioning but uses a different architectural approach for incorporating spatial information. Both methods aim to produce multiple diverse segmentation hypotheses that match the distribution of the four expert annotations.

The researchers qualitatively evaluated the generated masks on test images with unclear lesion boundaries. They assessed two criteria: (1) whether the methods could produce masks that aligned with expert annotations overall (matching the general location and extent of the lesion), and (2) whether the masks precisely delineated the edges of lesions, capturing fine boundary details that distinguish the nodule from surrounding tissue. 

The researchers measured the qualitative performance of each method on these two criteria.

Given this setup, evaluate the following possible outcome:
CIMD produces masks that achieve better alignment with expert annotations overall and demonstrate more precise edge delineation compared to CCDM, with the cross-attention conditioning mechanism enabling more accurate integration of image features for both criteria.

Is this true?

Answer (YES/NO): NO